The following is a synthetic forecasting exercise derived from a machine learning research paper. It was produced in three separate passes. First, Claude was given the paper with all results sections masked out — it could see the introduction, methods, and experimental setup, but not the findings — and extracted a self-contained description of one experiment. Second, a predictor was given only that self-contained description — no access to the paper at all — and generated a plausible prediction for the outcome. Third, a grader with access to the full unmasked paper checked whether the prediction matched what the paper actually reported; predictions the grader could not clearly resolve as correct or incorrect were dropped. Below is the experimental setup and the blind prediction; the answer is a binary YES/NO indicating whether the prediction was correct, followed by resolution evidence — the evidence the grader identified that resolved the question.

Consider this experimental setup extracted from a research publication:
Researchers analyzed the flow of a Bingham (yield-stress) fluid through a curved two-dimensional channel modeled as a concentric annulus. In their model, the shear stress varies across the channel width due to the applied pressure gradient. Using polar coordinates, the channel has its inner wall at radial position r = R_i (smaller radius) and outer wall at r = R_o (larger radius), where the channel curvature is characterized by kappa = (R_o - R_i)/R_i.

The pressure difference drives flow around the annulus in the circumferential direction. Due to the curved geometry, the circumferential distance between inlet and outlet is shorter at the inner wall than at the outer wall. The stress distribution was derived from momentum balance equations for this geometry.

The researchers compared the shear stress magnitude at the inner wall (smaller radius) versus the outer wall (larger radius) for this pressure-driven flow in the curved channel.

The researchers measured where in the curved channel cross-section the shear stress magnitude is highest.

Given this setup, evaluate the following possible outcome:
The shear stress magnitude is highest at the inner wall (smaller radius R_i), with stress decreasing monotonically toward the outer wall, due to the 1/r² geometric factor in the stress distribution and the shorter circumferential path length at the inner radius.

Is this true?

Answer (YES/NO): YES